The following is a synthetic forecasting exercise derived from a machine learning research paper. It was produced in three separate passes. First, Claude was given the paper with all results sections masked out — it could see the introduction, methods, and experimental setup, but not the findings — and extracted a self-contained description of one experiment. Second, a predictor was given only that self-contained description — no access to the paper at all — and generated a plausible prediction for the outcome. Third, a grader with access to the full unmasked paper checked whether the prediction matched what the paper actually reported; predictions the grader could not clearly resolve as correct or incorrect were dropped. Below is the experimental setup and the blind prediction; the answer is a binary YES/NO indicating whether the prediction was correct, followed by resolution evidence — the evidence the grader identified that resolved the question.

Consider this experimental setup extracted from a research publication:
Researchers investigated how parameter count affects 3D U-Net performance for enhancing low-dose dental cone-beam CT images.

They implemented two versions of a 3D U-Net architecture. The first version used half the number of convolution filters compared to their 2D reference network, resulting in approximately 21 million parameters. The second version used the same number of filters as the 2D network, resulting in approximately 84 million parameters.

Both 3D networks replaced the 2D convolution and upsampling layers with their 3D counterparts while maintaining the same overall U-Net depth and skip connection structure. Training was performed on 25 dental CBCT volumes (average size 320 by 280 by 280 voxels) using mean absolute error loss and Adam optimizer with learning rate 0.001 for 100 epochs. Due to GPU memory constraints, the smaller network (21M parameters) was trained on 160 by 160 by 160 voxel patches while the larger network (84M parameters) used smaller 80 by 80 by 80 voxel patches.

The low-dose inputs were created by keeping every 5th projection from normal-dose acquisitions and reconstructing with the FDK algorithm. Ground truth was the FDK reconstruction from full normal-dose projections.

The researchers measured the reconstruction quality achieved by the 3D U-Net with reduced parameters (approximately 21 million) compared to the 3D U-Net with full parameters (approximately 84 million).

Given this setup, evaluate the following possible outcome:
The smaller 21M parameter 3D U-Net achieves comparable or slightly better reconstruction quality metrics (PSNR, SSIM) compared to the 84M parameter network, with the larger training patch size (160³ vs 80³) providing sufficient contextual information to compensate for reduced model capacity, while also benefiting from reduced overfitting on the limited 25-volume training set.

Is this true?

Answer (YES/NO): NO